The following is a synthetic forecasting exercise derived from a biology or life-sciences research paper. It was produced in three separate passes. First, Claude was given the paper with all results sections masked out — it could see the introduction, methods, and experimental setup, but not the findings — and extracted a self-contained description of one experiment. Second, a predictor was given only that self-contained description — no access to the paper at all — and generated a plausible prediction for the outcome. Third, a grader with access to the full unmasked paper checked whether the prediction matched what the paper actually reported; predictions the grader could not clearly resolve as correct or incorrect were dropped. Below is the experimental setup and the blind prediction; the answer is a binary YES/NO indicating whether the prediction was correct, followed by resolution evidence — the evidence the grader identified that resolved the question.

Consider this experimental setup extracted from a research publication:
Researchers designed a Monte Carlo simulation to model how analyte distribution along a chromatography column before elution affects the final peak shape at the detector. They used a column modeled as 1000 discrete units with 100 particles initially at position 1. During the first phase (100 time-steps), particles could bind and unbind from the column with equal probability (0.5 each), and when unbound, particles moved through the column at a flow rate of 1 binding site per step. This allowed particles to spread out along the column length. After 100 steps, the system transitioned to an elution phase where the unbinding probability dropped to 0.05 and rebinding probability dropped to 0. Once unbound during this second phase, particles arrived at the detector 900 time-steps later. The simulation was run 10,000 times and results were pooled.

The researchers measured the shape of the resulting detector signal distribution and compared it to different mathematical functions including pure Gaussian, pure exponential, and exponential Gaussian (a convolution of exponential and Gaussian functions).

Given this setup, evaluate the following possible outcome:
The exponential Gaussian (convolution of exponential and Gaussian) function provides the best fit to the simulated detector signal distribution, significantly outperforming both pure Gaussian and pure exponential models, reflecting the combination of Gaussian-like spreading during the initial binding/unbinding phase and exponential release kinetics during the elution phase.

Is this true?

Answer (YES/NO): YES